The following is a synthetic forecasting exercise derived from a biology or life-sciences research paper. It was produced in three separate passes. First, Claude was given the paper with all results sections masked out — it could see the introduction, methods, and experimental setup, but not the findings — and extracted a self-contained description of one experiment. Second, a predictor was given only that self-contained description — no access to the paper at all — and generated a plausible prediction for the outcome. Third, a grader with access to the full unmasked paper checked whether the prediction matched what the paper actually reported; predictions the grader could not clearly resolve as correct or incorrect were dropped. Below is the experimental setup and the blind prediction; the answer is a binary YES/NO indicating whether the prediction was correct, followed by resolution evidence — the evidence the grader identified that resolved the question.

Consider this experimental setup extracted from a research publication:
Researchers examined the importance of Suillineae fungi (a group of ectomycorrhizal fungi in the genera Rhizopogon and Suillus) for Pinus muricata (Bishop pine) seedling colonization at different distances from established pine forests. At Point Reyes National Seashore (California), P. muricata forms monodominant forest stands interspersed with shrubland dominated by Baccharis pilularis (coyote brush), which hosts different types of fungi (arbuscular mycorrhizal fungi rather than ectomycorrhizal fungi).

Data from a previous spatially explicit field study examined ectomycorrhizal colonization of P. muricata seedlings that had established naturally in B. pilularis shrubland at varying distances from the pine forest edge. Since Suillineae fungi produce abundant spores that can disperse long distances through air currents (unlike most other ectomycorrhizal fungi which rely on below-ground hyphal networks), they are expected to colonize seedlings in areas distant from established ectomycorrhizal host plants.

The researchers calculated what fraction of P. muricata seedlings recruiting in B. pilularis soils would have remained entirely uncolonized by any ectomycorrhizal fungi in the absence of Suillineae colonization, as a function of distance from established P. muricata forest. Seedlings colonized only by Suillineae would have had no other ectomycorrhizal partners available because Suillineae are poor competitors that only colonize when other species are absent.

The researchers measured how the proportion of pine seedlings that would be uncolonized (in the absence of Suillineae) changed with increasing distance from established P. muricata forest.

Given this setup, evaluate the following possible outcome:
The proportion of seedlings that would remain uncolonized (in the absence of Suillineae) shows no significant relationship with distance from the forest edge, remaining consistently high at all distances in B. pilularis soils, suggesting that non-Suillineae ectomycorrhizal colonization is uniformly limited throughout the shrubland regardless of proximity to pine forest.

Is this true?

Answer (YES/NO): NO